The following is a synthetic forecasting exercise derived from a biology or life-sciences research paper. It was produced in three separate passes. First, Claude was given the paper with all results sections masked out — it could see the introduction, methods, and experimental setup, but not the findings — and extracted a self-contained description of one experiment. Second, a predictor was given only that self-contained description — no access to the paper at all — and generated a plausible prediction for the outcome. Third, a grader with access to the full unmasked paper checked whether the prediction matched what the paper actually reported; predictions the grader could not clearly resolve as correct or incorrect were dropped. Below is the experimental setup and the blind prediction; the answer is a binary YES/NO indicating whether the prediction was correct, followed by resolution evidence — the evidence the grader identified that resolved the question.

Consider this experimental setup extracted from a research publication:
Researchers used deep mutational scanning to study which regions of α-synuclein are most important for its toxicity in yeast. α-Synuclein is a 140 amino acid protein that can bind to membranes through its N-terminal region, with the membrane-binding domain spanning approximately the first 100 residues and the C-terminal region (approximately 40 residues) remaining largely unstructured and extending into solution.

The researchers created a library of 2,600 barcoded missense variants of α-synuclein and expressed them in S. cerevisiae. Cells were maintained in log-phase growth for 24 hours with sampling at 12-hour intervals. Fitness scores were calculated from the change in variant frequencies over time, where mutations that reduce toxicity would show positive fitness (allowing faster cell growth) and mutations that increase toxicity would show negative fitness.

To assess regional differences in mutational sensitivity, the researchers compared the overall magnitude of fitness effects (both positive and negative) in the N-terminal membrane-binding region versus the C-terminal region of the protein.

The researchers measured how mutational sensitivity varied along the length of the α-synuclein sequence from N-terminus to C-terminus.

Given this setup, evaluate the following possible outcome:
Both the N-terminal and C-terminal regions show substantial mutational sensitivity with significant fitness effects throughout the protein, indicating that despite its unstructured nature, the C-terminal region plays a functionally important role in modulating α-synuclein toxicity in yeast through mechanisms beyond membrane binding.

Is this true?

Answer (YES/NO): NO